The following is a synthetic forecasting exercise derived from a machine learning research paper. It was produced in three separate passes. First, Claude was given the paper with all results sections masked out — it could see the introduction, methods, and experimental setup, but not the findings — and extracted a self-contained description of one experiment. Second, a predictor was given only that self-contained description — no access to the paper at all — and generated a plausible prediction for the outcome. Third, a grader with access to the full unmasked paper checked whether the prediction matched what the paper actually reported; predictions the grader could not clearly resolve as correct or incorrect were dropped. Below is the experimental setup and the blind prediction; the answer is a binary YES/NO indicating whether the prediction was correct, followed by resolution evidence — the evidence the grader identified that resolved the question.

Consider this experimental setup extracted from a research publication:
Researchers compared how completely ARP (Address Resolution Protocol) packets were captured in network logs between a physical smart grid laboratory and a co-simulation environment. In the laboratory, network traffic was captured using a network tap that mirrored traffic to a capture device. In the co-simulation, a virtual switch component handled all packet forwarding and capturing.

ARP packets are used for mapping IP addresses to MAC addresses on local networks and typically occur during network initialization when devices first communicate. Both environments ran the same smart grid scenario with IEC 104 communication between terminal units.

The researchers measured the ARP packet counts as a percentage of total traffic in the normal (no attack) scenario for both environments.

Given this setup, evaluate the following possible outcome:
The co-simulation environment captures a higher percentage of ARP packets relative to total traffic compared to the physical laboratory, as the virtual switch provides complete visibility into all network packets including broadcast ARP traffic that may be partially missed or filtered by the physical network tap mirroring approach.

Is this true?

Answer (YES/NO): YES